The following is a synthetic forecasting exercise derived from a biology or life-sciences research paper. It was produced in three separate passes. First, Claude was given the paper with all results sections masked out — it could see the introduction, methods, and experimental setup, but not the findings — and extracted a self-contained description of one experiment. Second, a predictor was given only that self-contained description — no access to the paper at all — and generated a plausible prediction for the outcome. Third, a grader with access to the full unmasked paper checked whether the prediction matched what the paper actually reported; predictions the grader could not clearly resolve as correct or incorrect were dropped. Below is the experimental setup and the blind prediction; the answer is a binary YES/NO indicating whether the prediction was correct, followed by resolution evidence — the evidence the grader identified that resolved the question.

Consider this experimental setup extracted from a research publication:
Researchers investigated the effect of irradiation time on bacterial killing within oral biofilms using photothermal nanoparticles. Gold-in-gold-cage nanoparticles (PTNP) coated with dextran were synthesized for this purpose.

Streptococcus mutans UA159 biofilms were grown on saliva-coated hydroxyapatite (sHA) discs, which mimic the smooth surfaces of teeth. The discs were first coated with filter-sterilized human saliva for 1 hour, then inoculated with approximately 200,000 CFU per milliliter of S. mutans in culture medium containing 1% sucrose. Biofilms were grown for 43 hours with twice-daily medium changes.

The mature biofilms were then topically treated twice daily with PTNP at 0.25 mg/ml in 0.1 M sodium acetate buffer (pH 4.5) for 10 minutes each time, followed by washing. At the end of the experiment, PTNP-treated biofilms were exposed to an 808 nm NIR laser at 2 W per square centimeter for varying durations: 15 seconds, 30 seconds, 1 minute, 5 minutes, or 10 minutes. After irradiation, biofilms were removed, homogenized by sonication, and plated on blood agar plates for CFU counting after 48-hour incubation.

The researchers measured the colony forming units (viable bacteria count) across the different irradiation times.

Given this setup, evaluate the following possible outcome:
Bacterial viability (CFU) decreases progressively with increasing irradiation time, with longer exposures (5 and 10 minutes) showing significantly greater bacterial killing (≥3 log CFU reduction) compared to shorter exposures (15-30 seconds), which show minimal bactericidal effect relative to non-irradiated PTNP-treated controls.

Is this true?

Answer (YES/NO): NO